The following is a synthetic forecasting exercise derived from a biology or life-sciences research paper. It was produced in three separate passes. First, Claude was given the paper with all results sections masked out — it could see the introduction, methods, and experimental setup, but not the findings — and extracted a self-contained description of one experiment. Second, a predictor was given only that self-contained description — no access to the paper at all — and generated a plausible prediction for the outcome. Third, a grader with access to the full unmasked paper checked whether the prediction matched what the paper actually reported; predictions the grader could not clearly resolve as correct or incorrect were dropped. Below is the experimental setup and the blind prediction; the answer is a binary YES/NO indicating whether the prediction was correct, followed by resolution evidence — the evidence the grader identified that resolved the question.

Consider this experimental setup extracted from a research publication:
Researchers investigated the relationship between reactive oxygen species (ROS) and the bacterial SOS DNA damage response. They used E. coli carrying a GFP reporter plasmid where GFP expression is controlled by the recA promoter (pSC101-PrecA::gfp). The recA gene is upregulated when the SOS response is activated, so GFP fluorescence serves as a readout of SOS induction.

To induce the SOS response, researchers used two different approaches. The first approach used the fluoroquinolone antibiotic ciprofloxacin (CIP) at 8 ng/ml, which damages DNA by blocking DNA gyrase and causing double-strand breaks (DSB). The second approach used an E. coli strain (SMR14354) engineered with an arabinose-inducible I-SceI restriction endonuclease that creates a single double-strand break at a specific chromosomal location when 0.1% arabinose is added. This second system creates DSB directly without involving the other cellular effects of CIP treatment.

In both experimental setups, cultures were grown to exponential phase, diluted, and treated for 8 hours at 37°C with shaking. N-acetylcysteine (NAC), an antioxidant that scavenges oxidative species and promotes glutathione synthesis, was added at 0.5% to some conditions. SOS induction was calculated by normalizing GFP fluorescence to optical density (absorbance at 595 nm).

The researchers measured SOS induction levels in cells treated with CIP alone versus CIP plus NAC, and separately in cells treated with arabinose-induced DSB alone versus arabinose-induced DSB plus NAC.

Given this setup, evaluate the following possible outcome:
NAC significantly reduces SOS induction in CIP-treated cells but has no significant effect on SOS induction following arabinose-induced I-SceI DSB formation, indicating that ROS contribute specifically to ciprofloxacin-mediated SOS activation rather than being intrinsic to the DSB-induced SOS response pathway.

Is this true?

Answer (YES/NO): YES